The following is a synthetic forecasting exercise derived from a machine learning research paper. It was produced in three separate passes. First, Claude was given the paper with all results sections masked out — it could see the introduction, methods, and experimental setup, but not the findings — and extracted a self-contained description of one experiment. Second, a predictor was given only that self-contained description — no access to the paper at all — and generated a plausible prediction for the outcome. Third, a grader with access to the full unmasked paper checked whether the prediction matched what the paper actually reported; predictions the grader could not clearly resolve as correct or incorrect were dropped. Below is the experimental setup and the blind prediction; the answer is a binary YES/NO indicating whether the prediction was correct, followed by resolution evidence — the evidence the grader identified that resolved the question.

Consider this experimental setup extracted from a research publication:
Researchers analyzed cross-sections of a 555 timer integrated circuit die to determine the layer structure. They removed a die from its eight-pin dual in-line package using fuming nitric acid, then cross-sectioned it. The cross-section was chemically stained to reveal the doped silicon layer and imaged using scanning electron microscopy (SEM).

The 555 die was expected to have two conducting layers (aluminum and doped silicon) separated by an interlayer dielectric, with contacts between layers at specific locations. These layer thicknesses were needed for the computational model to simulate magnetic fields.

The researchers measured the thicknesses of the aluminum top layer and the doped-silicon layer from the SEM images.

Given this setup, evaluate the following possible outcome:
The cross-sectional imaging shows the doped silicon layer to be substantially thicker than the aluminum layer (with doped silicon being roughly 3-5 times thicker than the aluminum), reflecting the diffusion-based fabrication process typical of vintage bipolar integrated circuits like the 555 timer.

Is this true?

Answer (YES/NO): YES